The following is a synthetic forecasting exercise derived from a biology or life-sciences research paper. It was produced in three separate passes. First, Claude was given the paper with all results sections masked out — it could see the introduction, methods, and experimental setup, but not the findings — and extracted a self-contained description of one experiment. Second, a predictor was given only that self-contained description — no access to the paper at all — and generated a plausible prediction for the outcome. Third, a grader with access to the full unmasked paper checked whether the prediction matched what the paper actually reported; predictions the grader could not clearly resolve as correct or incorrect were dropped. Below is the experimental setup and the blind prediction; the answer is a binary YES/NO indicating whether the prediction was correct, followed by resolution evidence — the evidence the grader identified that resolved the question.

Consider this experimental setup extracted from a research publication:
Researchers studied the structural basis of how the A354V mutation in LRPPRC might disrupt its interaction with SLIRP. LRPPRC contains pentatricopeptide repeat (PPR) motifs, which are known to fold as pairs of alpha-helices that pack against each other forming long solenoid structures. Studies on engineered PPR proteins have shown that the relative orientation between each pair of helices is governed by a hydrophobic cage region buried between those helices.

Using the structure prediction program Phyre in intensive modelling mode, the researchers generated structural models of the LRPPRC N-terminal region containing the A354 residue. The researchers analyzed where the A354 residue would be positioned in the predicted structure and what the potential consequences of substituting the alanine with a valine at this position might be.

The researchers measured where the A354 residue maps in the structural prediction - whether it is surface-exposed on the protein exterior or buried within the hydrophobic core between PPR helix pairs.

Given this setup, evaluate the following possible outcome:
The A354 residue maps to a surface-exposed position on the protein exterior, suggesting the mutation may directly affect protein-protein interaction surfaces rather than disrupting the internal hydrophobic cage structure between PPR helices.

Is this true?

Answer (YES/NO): NO